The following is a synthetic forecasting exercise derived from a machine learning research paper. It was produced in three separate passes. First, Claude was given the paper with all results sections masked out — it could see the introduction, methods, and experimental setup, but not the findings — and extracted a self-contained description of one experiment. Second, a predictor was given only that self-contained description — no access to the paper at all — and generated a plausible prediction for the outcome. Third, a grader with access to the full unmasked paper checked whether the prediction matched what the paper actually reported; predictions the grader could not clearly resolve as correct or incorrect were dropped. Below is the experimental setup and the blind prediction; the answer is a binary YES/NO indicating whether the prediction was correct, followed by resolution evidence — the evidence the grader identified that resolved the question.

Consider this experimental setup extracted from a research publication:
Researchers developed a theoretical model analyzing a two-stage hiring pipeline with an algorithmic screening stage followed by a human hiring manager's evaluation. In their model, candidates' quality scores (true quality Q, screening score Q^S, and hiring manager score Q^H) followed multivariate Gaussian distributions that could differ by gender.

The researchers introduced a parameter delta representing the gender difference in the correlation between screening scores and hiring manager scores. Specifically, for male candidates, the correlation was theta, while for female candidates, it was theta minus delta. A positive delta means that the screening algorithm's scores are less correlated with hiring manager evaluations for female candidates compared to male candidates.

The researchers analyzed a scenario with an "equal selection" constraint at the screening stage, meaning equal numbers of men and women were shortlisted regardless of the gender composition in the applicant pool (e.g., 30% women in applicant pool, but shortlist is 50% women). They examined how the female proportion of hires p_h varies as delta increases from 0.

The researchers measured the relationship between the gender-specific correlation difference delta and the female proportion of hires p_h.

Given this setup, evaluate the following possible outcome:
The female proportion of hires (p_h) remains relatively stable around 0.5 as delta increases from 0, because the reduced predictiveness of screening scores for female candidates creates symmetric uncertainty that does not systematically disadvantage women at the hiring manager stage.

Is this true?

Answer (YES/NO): NO